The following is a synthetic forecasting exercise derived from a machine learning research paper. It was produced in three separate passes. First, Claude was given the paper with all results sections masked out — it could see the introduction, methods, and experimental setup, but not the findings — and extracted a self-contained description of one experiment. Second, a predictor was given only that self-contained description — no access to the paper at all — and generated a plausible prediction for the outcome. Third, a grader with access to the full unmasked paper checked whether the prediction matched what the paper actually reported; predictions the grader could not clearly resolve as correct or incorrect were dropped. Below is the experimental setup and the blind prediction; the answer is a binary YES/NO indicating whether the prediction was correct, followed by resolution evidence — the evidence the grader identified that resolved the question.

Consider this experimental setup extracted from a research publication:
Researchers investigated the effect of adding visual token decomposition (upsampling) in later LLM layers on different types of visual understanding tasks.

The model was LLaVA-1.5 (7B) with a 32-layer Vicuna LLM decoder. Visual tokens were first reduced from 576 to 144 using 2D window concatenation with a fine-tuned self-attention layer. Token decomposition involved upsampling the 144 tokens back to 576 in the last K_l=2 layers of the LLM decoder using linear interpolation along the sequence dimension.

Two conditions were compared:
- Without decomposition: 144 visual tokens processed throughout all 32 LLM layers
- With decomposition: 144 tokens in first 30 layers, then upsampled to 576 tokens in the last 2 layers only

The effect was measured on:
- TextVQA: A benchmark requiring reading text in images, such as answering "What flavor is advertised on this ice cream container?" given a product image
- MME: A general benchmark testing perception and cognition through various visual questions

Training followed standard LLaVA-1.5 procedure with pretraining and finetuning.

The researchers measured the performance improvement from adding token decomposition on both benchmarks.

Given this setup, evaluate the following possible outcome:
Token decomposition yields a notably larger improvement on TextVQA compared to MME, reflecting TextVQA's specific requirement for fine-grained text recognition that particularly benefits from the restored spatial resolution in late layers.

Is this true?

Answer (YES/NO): NO